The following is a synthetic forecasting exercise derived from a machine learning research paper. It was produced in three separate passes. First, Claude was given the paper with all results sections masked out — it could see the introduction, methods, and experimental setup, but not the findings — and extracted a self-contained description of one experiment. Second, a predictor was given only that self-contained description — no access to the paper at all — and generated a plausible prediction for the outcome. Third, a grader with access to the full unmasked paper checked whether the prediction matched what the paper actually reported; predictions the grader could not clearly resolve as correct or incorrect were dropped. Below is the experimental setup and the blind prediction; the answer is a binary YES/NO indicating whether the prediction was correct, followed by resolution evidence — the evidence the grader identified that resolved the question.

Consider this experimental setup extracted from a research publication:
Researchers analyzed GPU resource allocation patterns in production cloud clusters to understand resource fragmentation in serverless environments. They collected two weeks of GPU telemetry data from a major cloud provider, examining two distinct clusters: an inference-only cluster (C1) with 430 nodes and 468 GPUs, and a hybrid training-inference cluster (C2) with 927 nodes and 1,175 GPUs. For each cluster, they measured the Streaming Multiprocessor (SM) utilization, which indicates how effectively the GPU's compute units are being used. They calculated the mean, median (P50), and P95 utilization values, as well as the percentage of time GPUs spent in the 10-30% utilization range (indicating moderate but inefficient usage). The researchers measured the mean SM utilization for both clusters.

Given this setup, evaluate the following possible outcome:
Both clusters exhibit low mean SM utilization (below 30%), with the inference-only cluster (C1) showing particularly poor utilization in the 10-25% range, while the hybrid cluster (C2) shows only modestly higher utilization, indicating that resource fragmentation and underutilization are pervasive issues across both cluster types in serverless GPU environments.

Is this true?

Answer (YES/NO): YES